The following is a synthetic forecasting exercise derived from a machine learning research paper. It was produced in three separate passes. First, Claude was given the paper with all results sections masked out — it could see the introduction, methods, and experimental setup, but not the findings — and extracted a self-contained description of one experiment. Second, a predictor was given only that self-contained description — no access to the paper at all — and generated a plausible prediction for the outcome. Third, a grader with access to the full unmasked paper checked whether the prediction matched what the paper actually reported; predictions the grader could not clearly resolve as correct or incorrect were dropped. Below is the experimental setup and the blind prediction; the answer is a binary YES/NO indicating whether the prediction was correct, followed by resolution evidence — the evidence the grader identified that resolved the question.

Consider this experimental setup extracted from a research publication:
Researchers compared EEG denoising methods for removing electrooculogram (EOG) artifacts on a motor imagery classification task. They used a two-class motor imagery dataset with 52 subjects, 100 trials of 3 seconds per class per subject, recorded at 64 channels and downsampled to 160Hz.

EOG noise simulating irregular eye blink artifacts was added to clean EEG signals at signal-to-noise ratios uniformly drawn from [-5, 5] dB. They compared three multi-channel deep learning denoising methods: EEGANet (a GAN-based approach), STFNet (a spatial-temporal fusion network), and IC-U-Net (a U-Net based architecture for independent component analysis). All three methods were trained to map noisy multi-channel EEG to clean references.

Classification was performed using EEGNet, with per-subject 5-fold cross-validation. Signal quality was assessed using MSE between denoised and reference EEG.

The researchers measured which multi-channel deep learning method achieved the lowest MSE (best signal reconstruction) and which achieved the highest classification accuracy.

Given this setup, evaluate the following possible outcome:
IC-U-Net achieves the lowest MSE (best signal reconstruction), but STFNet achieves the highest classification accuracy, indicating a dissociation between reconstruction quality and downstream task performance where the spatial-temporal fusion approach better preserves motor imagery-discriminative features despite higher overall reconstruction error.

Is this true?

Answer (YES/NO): NO